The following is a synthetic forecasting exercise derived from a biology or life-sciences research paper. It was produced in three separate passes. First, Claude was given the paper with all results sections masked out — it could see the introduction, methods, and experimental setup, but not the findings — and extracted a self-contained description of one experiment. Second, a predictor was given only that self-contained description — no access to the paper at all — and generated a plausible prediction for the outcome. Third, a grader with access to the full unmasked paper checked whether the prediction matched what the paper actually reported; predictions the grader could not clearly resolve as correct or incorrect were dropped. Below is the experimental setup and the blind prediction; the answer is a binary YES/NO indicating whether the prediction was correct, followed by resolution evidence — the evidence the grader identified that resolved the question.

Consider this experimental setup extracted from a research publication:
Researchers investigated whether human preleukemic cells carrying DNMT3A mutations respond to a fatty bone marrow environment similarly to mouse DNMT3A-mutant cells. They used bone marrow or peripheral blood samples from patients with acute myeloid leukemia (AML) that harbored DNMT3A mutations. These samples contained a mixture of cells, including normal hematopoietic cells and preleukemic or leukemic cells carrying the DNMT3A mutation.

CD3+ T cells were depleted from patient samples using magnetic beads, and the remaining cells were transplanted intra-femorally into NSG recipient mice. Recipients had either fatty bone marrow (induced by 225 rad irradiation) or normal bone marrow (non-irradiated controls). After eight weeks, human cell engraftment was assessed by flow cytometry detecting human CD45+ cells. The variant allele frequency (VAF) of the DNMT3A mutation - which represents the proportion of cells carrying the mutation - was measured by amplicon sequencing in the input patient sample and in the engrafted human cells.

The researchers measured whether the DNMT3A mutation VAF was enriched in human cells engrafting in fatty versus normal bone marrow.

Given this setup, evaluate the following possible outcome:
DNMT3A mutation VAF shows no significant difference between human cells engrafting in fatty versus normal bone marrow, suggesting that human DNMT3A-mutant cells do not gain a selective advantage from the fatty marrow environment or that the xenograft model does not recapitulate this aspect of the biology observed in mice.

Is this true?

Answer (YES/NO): NO